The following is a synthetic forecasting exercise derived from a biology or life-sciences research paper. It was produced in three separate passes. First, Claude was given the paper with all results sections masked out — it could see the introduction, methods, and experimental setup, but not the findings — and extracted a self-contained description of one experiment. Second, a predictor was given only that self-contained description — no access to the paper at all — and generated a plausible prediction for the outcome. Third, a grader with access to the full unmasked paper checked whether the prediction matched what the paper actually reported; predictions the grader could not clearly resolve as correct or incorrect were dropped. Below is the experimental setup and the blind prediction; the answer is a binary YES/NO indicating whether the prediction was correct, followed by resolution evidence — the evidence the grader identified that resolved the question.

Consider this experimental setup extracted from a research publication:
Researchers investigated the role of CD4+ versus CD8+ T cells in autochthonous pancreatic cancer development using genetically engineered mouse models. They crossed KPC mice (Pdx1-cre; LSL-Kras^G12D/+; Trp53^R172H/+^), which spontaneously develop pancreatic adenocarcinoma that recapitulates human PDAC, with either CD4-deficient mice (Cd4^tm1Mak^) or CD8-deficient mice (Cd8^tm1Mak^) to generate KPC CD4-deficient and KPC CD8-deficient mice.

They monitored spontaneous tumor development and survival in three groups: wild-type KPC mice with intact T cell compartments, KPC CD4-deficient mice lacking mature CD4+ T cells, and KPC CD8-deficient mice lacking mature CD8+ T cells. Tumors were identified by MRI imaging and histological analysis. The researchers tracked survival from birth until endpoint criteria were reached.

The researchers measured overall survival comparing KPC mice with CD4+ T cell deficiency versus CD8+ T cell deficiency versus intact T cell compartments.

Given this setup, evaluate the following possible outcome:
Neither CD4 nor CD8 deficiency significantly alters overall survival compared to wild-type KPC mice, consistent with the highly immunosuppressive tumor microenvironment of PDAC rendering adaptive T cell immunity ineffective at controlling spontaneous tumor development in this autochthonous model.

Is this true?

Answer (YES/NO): YES